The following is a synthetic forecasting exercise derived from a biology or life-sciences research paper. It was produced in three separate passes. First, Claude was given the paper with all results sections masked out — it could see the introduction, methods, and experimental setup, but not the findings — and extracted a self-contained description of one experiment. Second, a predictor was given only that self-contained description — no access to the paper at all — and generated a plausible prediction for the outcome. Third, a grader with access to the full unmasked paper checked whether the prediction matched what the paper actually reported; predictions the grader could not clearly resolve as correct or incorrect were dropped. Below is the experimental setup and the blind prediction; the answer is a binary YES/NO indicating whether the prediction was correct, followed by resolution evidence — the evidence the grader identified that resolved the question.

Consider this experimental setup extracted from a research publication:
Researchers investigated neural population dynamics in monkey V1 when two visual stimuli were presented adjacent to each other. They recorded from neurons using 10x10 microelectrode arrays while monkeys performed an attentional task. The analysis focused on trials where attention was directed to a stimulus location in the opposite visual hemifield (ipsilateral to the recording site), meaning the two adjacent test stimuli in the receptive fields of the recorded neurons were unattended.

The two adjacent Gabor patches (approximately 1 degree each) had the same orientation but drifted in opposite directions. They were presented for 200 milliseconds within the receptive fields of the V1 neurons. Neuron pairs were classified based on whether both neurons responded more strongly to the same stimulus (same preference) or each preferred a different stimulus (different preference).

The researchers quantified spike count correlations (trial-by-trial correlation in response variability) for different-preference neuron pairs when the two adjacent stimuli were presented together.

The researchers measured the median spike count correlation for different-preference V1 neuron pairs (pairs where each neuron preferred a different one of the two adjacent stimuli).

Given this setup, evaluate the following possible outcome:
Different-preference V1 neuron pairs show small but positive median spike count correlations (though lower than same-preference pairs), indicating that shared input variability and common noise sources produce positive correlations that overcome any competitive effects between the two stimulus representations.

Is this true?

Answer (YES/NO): NO